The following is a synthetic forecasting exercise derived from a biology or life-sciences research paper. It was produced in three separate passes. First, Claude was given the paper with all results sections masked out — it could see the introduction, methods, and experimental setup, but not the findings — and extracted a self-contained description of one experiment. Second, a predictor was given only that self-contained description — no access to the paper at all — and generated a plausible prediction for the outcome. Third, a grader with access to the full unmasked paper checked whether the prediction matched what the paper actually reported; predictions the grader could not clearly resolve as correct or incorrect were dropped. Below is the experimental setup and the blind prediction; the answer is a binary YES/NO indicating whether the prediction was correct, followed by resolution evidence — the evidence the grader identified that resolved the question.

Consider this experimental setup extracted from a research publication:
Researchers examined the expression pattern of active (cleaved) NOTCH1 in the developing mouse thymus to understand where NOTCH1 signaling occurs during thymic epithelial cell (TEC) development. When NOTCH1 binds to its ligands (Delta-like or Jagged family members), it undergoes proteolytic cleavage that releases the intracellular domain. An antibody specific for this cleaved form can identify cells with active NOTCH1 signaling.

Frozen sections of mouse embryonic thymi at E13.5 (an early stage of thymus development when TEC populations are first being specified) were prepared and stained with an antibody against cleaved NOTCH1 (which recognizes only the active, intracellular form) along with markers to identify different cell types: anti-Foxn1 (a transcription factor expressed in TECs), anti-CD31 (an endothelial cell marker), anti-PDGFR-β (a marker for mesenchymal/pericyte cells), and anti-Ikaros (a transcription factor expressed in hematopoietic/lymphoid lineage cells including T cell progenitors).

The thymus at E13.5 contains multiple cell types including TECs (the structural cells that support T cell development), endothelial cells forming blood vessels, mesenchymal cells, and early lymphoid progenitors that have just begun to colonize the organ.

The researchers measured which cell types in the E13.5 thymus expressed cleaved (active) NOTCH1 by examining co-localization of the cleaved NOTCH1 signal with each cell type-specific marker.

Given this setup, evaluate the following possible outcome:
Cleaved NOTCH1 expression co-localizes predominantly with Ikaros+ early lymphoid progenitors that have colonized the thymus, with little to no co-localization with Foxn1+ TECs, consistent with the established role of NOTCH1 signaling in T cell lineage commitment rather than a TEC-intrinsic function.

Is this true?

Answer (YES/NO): NO